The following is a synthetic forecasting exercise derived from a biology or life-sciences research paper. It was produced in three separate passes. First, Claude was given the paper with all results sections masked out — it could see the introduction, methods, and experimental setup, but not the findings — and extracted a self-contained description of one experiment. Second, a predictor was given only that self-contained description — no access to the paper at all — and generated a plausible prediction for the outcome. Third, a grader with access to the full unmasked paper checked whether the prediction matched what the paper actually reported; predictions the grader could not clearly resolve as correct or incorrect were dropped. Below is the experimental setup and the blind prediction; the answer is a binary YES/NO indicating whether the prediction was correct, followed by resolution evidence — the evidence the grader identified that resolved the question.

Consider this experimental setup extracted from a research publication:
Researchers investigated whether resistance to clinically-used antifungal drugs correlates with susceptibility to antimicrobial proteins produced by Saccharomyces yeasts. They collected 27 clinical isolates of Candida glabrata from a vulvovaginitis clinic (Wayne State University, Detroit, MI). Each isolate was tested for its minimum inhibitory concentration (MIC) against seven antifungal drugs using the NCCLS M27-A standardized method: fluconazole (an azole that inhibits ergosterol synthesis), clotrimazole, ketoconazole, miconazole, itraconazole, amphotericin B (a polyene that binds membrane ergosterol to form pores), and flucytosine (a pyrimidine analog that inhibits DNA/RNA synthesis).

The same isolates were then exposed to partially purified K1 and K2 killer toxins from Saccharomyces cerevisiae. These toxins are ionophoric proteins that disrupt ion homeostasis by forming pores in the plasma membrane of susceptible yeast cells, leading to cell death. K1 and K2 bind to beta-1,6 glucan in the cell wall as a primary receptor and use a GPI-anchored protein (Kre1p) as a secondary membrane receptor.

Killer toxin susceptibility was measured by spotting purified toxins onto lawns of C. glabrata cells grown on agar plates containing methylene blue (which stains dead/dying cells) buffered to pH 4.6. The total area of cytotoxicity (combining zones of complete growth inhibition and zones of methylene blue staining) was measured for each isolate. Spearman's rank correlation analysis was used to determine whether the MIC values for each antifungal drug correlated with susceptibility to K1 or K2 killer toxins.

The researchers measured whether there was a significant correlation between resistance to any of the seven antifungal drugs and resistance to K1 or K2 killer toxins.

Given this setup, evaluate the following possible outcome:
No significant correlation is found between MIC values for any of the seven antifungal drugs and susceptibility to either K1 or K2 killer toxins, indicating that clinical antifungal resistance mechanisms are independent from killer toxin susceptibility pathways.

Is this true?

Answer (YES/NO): NO